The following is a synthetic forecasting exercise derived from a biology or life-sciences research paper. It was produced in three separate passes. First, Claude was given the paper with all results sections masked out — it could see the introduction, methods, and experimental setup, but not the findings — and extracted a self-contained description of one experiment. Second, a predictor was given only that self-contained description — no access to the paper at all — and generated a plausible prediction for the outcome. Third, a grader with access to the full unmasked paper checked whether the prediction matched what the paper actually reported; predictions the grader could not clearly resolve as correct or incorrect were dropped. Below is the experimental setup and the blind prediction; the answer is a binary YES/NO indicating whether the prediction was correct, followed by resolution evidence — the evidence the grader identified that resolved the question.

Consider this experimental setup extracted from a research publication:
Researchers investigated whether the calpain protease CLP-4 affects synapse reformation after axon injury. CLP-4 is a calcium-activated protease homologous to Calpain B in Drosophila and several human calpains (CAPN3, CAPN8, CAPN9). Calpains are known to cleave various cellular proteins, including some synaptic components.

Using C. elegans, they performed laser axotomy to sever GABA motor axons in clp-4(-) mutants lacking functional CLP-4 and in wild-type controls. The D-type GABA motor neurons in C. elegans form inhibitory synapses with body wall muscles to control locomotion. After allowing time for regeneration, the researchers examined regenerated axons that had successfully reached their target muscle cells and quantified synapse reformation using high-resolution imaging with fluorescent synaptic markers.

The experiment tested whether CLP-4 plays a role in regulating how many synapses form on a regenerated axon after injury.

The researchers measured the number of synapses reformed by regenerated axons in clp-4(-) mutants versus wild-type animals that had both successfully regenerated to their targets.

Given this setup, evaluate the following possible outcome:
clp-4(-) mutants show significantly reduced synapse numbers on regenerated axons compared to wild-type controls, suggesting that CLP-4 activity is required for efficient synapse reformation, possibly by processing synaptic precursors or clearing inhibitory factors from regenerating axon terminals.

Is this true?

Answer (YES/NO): NO